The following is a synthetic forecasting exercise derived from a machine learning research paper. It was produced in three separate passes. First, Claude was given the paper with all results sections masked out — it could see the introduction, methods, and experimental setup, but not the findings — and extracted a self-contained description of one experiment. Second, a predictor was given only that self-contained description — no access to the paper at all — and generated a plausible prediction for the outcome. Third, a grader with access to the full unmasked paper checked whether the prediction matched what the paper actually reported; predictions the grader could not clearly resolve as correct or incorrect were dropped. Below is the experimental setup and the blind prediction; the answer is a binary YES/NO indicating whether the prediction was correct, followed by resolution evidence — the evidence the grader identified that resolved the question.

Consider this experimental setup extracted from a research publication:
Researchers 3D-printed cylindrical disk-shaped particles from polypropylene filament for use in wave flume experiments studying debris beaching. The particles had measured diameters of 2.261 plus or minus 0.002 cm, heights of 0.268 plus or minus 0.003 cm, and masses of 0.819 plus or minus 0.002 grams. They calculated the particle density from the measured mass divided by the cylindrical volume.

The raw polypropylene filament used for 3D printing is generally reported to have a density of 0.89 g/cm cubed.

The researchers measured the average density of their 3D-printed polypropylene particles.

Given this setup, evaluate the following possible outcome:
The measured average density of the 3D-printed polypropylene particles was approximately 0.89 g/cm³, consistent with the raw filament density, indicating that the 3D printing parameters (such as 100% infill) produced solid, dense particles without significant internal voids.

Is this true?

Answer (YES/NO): NO